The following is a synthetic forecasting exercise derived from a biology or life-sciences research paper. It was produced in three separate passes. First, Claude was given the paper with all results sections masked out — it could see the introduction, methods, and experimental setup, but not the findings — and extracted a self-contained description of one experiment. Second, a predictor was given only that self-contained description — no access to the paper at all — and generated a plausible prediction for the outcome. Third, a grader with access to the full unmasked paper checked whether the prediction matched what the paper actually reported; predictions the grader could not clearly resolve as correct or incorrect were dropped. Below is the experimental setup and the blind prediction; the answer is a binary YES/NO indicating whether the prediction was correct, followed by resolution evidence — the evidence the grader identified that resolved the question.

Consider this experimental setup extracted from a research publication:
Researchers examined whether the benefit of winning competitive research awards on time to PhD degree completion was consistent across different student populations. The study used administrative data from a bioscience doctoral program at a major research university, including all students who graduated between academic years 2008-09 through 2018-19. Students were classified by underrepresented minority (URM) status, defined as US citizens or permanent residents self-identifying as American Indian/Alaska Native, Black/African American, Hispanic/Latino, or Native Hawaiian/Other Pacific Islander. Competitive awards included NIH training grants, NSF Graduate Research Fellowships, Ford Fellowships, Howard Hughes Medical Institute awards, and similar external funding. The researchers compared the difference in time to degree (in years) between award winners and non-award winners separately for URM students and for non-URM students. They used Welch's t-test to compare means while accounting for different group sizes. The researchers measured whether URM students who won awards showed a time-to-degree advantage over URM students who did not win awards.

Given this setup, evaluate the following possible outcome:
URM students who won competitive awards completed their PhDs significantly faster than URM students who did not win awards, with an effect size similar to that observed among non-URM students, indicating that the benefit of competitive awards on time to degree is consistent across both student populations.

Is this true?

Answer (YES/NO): NO